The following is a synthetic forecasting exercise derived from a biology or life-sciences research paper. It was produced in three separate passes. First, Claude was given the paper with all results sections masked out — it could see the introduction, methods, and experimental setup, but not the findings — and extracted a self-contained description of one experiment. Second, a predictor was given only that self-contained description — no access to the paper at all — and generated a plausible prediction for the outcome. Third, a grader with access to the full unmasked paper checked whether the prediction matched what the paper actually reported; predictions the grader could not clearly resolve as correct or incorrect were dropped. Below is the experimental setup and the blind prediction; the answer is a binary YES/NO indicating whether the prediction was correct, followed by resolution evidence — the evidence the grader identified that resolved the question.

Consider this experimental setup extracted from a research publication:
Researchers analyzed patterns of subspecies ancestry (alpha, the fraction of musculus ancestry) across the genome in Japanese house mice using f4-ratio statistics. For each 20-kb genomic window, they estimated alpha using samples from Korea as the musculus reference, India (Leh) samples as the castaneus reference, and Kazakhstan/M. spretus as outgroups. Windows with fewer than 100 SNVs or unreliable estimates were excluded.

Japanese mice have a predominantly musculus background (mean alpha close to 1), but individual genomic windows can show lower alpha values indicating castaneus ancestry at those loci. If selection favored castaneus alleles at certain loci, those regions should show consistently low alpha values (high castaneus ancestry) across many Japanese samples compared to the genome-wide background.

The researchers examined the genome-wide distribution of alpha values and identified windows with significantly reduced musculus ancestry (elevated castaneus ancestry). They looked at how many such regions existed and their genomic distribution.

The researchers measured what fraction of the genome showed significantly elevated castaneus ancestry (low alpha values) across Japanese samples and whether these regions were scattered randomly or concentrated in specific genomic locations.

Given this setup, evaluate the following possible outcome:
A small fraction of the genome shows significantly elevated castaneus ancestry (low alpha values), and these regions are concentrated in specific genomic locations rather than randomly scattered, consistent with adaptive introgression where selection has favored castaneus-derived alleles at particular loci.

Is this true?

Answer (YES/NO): YES